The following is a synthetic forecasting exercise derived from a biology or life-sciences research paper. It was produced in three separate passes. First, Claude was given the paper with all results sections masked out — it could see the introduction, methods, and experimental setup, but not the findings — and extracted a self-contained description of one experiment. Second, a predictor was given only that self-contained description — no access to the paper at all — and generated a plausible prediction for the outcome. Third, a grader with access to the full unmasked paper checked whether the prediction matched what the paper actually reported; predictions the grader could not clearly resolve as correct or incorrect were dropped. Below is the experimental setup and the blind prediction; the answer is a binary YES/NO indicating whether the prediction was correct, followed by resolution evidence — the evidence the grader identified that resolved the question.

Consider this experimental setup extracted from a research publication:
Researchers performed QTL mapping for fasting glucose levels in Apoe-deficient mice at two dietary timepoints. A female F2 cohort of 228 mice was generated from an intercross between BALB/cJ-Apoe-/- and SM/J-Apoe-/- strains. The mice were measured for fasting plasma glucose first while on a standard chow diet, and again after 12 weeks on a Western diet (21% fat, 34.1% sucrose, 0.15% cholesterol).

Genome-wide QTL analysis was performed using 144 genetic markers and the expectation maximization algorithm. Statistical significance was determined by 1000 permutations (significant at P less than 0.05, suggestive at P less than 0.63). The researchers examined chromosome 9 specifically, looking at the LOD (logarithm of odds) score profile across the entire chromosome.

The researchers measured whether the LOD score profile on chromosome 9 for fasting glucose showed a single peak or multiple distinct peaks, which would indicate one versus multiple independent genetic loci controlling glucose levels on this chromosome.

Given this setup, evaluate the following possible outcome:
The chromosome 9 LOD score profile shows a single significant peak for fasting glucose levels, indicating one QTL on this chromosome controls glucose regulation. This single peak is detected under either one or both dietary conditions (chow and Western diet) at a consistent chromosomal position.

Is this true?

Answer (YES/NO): NO